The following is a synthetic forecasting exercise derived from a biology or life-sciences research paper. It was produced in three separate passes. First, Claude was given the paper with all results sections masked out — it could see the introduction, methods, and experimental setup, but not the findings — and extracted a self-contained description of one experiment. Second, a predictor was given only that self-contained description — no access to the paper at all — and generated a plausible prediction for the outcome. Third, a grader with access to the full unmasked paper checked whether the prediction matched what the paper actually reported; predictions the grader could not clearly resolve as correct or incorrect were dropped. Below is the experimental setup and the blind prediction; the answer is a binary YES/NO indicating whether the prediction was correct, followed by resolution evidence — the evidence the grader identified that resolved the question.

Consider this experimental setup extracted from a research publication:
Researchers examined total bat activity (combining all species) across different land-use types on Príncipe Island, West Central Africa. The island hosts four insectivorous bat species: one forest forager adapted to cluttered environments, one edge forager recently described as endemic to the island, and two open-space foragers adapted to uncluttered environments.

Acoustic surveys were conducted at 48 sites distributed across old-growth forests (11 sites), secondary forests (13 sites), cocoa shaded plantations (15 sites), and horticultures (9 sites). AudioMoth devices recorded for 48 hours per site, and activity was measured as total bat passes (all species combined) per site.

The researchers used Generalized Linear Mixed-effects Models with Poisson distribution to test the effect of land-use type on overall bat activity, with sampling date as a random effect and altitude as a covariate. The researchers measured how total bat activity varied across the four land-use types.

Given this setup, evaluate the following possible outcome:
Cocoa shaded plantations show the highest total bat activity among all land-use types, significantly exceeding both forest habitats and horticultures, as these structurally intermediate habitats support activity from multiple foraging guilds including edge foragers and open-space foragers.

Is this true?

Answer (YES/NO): NO